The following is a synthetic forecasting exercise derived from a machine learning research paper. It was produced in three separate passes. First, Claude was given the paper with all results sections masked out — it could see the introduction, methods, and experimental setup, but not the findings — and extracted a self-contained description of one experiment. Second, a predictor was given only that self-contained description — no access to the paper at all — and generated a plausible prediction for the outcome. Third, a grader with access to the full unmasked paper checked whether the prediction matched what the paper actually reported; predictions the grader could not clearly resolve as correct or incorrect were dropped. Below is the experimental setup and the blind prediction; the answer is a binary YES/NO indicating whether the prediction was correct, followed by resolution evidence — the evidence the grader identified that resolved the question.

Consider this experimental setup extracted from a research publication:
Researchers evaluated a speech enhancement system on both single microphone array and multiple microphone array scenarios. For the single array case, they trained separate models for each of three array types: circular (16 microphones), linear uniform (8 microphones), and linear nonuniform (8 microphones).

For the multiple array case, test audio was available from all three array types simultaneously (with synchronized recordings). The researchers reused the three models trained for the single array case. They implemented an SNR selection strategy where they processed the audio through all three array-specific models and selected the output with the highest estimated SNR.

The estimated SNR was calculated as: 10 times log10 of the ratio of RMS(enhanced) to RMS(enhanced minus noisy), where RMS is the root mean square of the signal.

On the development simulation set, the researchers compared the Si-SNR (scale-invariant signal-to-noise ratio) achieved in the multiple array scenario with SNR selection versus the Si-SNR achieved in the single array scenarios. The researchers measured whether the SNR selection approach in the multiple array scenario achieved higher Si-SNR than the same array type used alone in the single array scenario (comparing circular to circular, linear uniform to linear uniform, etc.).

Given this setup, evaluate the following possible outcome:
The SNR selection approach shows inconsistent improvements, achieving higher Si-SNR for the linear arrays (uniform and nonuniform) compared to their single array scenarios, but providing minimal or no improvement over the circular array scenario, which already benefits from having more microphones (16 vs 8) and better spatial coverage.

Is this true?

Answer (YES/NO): NO